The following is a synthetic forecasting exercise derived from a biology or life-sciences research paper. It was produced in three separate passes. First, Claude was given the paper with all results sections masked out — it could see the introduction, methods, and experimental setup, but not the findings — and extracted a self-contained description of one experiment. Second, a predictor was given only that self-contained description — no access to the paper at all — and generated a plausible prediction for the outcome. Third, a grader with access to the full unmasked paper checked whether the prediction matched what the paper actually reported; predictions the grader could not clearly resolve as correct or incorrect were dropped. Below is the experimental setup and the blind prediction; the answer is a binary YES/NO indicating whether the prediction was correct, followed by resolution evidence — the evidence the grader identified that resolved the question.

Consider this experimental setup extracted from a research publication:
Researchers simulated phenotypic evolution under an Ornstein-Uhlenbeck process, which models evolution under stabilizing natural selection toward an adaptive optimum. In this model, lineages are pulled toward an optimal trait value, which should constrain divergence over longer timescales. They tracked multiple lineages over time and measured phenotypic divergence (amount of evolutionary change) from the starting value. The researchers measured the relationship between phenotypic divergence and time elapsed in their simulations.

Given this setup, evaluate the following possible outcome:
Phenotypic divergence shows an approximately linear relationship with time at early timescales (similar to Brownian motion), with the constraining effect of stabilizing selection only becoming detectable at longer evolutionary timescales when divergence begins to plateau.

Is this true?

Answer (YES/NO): NO